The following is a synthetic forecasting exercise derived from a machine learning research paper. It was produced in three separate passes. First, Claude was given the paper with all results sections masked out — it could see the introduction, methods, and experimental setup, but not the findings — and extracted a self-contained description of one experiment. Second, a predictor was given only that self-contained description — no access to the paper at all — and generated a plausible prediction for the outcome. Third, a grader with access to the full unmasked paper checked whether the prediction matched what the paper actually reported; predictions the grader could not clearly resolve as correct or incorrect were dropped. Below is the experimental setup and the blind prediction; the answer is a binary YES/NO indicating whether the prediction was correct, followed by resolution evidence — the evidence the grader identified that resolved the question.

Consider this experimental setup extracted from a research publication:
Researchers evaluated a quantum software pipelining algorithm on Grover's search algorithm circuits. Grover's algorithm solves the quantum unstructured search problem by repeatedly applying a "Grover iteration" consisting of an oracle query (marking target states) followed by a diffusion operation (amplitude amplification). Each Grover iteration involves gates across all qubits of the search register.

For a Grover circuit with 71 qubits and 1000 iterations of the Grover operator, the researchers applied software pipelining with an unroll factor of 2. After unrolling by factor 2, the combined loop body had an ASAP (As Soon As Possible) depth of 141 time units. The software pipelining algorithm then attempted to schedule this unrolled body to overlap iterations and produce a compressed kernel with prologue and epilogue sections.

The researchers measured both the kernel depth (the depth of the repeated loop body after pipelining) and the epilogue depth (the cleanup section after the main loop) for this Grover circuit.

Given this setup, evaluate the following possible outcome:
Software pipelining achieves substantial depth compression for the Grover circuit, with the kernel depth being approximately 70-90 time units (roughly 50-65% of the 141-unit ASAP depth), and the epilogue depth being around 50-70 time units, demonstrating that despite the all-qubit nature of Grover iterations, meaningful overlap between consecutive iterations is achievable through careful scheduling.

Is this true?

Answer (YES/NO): NO